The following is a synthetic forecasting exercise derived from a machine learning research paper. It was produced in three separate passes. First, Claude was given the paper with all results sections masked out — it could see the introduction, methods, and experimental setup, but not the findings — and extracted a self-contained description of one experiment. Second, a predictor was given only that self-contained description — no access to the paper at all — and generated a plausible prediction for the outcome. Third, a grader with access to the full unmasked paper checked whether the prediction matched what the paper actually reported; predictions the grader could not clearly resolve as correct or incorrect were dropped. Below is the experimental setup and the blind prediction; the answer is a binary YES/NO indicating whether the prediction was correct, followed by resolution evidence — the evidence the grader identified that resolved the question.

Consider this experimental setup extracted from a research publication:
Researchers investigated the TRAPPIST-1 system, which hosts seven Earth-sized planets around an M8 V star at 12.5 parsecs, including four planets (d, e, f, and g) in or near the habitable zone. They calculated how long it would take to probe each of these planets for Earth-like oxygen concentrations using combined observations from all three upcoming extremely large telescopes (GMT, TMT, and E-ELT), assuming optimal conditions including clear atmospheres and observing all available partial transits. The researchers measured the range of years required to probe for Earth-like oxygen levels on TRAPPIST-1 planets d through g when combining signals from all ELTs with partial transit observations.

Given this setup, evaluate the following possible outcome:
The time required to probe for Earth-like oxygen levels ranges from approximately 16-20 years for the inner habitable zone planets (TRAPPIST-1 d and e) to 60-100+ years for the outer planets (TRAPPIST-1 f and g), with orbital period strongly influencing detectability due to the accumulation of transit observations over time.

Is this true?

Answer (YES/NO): NO